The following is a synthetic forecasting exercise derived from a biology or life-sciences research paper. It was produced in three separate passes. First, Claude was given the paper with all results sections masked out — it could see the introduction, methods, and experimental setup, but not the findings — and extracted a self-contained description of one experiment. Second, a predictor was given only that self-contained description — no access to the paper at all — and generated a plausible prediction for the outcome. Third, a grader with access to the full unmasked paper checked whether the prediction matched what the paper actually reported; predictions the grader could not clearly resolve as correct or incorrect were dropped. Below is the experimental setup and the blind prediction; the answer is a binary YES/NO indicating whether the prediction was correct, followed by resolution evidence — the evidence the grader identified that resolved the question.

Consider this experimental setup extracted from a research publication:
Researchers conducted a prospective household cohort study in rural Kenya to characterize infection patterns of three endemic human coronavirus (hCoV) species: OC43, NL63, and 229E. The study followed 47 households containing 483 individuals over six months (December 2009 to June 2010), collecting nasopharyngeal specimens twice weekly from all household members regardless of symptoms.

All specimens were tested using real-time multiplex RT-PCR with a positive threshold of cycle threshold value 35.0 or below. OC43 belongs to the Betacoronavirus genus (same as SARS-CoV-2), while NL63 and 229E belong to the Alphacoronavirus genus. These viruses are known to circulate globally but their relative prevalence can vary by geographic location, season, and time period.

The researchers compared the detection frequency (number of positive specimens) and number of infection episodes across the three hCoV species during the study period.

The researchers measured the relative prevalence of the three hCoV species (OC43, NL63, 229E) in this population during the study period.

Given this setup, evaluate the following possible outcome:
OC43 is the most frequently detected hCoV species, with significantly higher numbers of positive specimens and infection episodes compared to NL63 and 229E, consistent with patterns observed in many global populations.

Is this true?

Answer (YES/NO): YES